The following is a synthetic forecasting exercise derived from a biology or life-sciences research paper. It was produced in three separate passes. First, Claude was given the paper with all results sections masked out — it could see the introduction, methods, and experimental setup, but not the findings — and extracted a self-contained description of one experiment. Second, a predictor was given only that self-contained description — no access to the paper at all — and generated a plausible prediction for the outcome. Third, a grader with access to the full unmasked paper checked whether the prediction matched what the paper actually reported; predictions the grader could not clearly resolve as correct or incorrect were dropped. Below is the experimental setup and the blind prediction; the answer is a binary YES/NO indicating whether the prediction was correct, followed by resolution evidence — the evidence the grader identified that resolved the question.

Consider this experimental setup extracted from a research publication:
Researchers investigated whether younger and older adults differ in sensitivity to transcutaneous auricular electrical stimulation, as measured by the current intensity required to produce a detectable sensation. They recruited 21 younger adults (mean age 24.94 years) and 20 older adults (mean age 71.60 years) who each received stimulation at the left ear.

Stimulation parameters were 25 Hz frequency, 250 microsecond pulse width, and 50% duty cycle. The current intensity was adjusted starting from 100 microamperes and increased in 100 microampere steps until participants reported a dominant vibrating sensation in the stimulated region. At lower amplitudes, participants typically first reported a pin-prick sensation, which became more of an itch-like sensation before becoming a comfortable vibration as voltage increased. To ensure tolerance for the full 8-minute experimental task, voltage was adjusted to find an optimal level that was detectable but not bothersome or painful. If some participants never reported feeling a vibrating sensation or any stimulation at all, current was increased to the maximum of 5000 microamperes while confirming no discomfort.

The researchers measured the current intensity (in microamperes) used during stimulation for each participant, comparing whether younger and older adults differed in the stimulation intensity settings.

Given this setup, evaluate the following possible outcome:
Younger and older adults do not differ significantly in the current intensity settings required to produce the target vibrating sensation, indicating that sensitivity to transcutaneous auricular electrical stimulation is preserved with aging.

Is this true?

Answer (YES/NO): YES